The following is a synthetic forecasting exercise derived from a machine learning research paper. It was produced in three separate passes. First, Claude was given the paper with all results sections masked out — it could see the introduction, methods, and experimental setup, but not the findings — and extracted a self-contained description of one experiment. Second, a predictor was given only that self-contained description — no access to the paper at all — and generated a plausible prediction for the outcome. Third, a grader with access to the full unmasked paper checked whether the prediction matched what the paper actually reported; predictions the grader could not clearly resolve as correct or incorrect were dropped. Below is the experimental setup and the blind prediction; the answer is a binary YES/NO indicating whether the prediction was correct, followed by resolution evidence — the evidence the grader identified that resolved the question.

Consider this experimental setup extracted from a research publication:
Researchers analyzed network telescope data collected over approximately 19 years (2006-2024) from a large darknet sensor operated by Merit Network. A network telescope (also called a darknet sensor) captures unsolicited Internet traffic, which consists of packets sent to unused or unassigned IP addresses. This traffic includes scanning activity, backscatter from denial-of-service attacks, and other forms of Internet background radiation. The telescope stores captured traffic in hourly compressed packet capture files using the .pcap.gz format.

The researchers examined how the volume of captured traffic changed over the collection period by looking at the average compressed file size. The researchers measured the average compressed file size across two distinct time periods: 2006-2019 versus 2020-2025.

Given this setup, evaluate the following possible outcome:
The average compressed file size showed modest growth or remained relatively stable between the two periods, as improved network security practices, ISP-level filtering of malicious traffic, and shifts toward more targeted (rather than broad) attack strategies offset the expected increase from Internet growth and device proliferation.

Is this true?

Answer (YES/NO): NO